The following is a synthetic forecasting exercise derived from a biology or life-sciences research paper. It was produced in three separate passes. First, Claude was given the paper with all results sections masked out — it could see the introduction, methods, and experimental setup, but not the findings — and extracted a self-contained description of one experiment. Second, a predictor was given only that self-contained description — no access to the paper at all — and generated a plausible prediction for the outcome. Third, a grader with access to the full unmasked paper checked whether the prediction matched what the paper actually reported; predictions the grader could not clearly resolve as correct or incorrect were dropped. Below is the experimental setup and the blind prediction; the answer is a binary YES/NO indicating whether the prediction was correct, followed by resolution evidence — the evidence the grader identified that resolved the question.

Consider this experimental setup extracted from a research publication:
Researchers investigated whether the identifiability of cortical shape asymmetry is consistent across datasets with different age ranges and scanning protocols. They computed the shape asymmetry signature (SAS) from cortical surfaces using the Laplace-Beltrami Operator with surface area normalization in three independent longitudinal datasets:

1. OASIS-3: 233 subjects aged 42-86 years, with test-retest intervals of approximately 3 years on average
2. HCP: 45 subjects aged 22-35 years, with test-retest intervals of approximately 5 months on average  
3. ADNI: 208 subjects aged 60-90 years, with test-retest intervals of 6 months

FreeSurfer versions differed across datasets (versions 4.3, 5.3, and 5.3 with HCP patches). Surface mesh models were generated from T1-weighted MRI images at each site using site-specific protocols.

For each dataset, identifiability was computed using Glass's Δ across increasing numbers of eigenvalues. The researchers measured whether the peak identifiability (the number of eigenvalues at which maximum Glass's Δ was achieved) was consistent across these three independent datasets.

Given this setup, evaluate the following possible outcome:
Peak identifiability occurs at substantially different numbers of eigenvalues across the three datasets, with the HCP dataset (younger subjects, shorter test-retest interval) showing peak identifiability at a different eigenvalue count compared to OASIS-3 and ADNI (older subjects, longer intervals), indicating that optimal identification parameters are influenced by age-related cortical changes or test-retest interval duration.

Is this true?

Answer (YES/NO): NO